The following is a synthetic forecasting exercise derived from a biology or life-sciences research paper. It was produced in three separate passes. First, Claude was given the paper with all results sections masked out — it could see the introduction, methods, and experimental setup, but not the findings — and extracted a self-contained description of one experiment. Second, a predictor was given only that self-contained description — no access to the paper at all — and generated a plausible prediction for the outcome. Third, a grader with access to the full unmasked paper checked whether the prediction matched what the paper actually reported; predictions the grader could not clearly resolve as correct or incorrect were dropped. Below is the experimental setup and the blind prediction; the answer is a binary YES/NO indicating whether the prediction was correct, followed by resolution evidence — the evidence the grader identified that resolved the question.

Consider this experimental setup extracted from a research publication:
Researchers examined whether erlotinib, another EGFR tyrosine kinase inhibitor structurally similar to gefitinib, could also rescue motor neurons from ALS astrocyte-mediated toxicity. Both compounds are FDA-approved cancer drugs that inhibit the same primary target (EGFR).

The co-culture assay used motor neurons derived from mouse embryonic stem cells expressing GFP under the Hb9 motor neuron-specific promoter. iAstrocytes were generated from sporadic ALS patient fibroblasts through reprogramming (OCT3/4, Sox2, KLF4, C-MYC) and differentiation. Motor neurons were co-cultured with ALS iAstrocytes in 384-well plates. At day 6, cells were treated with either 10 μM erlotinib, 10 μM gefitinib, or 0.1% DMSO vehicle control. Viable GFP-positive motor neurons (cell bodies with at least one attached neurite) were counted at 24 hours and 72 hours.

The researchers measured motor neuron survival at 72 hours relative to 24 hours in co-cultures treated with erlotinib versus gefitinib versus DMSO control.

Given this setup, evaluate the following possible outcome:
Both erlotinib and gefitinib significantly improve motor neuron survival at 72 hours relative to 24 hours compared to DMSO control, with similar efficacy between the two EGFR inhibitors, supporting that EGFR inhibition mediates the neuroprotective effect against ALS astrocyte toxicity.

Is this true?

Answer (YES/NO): NO